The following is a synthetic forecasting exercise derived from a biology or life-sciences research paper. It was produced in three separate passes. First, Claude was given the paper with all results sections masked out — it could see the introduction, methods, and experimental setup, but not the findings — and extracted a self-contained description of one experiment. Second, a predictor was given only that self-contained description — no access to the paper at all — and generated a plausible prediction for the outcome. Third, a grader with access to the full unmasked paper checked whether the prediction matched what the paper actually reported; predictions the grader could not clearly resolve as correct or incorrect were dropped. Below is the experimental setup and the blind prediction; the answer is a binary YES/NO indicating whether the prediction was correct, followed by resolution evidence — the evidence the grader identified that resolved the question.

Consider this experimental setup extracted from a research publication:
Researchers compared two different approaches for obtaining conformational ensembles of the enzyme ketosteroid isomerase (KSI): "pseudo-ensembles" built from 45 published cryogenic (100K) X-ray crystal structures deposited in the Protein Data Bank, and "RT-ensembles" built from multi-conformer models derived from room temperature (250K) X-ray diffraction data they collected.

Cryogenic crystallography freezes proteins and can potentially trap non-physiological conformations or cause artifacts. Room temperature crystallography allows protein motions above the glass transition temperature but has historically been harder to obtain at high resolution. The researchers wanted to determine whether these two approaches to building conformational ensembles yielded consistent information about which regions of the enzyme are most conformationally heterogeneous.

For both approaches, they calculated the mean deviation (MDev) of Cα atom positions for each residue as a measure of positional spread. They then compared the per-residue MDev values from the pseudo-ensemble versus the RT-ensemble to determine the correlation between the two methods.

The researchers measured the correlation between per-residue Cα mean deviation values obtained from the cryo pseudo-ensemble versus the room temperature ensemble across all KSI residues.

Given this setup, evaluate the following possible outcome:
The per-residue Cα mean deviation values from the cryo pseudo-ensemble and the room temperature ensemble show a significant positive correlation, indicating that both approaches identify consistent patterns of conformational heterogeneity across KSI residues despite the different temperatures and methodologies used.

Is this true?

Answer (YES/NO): YES